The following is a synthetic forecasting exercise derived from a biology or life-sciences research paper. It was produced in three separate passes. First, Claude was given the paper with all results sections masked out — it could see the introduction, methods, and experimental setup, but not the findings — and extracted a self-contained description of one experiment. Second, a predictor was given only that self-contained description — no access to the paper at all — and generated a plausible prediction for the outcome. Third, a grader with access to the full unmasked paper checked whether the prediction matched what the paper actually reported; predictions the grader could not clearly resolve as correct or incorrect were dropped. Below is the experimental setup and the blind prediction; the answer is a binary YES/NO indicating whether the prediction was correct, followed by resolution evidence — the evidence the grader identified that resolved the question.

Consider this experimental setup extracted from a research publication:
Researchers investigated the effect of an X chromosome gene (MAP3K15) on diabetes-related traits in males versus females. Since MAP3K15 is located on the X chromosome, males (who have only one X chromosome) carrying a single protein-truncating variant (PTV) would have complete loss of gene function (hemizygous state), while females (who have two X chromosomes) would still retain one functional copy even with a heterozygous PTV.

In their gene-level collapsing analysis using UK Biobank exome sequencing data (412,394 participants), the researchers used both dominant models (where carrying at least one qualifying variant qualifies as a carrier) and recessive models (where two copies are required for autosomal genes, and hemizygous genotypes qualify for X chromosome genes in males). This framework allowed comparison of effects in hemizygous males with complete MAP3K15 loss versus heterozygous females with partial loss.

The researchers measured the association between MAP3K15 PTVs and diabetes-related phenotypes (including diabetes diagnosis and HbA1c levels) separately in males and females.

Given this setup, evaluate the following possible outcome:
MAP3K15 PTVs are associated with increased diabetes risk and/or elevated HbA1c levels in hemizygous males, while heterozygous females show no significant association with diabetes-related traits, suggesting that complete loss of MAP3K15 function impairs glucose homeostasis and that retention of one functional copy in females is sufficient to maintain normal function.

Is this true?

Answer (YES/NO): NO